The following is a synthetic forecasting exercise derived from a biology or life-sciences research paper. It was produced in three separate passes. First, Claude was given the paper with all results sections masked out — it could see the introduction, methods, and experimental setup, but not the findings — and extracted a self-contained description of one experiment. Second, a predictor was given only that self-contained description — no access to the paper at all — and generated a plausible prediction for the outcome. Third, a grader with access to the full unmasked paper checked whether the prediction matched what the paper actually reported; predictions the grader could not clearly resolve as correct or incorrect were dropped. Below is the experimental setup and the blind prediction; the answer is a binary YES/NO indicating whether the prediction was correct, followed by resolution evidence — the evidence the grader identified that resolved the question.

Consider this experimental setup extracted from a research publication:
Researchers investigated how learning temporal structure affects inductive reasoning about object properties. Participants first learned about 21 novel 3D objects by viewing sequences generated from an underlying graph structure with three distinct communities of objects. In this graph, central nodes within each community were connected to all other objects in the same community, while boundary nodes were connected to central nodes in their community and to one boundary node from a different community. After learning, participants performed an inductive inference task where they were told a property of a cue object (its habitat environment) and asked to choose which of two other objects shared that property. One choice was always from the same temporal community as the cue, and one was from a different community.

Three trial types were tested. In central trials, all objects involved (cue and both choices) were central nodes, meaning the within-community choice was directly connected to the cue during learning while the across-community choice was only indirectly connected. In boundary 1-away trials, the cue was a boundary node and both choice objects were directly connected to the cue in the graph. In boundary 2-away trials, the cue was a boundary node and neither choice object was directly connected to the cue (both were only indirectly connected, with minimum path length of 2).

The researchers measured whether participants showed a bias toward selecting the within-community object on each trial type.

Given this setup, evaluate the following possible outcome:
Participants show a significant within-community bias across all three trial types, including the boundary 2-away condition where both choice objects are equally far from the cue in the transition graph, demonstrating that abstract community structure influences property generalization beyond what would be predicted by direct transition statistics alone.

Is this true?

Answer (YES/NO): NO